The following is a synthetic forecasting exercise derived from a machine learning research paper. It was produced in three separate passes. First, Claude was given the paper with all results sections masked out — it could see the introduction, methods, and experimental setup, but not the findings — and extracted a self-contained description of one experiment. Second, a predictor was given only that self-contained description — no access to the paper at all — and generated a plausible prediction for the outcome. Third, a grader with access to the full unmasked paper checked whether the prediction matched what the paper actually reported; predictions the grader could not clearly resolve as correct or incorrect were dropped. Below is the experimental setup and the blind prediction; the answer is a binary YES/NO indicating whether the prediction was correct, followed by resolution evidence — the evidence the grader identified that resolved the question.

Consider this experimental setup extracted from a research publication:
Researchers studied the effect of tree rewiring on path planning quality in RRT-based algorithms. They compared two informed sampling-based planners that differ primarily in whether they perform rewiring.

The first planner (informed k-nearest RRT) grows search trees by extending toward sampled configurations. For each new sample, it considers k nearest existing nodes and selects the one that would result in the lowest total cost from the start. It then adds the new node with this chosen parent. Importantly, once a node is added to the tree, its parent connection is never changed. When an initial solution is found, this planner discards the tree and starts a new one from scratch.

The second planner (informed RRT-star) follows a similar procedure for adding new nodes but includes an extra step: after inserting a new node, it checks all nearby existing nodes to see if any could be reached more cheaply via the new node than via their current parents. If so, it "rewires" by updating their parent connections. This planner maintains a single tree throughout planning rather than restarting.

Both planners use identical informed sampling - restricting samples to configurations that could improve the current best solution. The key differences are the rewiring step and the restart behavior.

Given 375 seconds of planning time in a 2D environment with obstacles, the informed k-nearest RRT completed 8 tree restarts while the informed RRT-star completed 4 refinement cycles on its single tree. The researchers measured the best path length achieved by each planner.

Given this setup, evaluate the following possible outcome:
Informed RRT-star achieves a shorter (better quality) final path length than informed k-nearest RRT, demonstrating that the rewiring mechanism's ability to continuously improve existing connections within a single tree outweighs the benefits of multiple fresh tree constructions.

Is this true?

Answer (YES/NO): YES